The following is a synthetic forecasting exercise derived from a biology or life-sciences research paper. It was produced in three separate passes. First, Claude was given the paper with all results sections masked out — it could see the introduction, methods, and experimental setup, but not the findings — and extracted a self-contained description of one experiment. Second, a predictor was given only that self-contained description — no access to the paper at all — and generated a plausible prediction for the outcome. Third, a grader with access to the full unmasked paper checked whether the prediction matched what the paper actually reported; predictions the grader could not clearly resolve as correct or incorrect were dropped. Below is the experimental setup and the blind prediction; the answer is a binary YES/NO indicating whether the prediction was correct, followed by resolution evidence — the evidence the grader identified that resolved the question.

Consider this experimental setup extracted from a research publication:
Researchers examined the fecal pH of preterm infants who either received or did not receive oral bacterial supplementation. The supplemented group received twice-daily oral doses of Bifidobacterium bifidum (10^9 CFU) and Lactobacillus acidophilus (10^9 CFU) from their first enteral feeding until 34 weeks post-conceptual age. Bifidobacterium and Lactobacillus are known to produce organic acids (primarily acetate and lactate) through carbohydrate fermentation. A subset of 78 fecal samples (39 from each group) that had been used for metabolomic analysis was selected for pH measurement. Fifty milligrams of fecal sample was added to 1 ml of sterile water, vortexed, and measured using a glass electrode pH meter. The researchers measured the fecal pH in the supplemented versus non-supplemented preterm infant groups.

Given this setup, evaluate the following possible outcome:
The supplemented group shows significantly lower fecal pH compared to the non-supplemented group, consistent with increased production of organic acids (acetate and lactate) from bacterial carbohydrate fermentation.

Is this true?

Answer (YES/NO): YES